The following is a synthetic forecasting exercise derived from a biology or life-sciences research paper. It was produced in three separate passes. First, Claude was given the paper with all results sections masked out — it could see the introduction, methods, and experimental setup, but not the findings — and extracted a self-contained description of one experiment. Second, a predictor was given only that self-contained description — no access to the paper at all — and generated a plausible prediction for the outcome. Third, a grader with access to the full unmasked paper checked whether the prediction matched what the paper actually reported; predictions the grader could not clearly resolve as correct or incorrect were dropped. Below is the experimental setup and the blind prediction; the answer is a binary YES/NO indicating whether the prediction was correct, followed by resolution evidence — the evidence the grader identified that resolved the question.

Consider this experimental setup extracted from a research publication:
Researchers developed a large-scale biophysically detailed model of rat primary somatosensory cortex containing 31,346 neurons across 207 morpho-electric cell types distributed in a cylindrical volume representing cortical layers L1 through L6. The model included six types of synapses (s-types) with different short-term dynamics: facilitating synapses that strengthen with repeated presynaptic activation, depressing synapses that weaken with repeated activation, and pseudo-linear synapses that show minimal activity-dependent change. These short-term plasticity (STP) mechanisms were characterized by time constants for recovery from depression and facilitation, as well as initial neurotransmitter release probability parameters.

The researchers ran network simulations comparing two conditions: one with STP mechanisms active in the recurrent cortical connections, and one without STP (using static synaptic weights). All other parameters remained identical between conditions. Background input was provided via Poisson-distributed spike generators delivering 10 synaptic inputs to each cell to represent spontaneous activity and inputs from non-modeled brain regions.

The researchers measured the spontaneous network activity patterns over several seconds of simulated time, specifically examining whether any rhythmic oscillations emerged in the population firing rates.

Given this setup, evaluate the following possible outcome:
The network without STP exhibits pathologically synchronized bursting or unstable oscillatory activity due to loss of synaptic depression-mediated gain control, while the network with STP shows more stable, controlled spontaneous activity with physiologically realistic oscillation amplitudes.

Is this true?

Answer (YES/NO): NO